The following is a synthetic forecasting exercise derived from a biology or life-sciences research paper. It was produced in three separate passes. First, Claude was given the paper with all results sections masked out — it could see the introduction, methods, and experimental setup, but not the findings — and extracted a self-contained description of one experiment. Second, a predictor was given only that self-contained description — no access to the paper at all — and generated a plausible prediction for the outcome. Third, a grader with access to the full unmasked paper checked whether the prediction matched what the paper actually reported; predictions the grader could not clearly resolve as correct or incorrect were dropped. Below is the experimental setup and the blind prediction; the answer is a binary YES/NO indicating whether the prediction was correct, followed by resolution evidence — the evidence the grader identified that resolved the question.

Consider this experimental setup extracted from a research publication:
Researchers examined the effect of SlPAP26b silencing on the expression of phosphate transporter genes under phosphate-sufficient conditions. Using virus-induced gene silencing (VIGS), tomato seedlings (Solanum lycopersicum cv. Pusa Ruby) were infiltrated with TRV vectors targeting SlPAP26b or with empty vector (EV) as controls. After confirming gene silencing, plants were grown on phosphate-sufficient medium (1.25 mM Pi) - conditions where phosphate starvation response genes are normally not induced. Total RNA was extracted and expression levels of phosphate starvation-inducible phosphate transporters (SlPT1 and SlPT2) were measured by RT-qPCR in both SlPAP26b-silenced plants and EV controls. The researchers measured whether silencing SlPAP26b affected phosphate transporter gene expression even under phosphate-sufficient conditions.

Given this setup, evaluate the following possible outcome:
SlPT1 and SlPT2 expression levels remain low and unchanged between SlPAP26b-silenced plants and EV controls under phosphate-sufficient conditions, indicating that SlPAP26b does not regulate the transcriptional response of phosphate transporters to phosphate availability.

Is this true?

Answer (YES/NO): NO